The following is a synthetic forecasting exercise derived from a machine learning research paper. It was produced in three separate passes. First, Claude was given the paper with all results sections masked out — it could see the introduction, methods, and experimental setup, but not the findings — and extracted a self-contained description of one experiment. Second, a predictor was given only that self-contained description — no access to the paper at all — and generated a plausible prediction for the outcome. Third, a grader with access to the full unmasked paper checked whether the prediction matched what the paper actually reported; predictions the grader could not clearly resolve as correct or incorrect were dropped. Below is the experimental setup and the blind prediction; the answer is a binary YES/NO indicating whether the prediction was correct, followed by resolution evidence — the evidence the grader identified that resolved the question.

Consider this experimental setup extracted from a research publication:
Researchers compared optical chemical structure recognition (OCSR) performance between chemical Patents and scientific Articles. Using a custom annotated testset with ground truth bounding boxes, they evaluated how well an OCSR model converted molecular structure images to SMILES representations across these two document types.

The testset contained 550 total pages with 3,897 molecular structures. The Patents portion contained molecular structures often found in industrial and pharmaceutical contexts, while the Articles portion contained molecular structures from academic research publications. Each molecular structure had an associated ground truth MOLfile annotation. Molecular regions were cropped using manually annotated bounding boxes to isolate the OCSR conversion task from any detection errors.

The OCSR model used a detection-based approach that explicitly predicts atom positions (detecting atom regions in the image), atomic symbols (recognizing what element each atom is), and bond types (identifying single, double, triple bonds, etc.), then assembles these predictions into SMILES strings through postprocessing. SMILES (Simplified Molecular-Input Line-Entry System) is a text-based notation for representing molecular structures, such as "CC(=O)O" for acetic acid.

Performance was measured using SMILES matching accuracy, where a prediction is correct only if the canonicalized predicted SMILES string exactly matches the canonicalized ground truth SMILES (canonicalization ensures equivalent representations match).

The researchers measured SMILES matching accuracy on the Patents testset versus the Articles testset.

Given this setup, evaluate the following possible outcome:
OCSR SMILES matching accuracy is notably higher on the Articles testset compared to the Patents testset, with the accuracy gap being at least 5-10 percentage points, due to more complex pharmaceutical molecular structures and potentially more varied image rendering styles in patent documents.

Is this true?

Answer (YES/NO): NO